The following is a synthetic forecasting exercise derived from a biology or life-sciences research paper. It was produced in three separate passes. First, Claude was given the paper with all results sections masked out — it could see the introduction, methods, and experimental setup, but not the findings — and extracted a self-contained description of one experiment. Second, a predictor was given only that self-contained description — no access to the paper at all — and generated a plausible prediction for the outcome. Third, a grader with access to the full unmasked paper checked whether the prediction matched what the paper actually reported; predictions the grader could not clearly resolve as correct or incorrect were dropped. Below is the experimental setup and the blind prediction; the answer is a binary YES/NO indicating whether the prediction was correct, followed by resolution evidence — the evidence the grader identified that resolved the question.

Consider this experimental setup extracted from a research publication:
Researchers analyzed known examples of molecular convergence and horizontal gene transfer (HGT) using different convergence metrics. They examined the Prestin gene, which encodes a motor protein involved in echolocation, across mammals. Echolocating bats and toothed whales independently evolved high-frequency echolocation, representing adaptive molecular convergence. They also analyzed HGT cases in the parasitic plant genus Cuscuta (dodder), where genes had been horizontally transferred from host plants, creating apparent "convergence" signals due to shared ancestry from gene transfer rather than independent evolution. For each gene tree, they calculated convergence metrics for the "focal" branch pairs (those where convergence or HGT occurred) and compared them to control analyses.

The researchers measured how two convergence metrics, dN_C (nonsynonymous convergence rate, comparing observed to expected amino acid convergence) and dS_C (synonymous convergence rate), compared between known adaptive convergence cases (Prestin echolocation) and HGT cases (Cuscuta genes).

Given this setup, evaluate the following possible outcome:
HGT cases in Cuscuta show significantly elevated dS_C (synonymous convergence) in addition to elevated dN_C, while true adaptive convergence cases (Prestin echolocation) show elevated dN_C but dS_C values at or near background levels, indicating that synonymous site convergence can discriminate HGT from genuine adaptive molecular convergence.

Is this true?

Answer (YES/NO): YES